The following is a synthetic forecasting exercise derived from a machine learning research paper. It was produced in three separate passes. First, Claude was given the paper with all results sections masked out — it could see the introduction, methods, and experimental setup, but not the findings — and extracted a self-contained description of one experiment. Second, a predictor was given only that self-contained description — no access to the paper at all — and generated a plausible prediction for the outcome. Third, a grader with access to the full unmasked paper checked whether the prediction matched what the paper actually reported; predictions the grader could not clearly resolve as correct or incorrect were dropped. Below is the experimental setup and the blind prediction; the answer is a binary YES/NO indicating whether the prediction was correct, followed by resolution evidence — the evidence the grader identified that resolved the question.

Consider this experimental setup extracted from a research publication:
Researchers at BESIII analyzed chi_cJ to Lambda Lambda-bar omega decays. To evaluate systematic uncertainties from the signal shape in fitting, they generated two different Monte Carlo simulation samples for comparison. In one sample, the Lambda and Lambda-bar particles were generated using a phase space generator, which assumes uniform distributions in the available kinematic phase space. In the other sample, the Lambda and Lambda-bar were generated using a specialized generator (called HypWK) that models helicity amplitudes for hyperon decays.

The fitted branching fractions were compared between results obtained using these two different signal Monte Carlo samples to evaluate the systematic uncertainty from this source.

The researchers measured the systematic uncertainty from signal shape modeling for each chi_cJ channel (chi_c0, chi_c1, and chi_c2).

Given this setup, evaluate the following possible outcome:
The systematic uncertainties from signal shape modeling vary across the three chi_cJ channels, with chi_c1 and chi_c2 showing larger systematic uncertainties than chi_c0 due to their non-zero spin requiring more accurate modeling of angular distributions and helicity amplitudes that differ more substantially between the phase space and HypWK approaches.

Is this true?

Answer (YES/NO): NO